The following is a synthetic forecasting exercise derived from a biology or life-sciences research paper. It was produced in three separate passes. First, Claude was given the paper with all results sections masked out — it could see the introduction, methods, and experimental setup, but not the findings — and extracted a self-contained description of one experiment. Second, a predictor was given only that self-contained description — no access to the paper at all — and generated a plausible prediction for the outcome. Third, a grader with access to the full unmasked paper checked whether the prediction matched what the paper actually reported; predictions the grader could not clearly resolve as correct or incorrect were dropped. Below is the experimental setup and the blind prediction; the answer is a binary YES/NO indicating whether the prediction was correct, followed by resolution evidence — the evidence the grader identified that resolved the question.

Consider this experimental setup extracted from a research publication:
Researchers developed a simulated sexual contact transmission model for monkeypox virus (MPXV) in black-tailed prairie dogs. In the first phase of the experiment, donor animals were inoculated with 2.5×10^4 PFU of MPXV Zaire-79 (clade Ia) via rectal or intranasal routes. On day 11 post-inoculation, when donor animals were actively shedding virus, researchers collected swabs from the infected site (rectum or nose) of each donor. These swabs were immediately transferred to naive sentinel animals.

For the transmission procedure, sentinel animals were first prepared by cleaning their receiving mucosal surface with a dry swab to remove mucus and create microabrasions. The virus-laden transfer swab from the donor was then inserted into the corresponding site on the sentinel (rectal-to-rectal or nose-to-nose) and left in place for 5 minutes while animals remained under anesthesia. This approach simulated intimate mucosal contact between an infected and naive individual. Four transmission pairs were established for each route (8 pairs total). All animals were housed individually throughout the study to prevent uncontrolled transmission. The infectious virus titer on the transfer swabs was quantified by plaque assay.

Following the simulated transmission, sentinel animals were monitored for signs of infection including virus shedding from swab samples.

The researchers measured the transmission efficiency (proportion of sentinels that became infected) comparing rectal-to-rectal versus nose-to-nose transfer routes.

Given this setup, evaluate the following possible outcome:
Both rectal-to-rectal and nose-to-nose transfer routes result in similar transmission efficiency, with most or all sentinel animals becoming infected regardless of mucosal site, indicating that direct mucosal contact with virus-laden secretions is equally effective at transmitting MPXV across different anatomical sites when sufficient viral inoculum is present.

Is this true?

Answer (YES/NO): NO